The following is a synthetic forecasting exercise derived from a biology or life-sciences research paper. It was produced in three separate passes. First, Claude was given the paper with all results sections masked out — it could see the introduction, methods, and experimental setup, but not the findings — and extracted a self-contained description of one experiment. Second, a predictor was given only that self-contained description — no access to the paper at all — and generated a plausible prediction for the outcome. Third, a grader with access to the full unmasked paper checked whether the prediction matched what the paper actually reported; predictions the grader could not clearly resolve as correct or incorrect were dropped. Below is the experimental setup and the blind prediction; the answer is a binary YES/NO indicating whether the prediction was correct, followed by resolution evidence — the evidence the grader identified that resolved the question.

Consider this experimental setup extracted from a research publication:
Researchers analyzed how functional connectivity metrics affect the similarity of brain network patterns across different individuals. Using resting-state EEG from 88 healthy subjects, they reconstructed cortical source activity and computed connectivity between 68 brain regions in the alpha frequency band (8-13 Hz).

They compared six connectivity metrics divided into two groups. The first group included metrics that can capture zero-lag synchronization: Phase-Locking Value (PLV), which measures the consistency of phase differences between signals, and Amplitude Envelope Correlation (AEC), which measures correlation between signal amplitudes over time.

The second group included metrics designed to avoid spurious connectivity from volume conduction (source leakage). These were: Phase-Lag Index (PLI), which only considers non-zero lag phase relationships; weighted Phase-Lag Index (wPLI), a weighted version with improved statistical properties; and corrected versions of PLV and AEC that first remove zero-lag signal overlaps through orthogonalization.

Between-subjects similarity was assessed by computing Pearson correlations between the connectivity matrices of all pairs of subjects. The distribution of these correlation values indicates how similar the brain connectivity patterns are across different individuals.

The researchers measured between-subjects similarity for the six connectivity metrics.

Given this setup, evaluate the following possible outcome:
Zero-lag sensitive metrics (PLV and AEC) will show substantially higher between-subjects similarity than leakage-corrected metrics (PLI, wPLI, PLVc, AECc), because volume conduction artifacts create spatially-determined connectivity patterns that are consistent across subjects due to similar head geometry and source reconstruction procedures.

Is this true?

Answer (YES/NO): NO